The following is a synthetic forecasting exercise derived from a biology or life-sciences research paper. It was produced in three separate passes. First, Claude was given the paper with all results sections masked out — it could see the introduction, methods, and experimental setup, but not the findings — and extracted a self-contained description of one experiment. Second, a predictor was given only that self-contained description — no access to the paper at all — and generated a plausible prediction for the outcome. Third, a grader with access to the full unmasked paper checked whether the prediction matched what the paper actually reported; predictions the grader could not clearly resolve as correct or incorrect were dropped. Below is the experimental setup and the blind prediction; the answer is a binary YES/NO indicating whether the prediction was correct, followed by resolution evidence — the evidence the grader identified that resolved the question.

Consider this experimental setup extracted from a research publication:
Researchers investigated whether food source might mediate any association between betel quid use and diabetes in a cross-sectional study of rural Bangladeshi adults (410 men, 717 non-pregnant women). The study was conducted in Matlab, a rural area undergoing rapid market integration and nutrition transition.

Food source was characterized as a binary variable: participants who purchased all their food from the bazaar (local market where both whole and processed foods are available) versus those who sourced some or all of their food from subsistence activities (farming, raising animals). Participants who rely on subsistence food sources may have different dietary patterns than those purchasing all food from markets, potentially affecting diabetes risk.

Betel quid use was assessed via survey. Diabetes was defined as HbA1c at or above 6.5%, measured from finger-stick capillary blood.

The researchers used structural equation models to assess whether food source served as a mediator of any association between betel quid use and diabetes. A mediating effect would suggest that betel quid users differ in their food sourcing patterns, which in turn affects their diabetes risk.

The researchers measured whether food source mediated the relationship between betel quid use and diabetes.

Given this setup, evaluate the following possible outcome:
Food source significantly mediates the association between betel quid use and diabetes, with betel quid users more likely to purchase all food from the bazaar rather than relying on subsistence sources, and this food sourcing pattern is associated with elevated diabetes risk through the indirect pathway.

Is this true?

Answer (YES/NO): NO